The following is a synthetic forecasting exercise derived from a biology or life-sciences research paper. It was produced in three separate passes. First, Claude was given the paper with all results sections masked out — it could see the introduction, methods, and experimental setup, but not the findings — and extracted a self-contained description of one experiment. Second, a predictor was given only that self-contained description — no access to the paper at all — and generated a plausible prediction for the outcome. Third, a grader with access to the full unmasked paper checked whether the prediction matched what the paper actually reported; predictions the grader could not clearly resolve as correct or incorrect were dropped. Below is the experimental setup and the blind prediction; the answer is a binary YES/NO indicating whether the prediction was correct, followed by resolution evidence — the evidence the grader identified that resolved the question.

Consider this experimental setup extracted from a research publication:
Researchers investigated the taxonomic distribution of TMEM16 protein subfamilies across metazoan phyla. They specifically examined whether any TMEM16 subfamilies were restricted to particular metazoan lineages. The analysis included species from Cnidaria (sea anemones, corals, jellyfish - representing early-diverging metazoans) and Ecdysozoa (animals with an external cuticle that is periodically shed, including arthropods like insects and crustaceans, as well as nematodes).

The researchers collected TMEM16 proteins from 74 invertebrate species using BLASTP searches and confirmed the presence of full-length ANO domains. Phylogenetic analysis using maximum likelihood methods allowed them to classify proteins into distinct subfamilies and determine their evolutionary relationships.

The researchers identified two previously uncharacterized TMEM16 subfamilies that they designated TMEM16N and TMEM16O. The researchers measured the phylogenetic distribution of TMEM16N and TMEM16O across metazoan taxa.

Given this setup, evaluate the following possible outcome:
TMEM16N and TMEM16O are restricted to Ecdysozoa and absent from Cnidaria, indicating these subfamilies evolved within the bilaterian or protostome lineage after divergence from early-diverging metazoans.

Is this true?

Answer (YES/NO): NO